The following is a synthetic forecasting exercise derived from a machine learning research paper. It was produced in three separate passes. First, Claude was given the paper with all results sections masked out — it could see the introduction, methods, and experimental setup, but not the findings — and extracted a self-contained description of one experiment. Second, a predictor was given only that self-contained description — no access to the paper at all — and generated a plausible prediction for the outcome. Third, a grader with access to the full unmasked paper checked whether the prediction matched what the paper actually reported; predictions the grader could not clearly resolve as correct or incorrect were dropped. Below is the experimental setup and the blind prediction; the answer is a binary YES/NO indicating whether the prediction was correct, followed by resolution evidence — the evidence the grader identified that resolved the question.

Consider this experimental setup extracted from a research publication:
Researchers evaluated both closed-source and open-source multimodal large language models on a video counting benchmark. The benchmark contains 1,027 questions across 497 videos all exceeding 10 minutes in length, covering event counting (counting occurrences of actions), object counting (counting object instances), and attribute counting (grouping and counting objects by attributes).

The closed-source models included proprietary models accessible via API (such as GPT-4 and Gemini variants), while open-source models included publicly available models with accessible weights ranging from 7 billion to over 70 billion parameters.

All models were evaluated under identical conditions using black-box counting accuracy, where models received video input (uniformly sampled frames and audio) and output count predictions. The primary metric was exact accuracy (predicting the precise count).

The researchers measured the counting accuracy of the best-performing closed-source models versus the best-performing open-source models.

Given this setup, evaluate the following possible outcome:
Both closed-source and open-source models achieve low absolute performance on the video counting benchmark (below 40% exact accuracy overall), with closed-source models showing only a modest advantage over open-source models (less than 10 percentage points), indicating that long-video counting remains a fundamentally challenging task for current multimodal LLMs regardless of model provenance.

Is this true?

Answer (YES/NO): NO